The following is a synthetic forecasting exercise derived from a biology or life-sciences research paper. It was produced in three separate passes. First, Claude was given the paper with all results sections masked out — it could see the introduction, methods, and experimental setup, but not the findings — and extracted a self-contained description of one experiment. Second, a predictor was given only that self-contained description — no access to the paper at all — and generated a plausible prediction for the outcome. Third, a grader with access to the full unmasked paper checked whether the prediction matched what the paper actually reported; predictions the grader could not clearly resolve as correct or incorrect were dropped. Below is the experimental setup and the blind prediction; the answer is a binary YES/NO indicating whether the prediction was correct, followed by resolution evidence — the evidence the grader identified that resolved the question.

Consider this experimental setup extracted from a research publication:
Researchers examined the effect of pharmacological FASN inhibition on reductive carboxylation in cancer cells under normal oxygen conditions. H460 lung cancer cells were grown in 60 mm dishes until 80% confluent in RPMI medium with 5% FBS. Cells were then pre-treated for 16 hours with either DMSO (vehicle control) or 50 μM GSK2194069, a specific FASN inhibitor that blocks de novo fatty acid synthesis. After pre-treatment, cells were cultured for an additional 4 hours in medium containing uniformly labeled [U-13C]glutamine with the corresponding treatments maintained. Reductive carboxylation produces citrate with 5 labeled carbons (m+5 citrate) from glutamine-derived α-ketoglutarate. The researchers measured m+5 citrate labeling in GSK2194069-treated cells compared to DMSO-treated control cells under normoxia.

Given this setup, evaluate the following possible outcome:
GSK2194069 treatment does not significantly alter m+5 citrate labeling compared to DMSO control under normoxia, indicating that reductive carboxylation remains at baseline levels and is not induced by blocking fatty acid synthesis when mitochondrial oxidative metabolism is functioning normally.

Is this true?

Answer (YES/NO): NO